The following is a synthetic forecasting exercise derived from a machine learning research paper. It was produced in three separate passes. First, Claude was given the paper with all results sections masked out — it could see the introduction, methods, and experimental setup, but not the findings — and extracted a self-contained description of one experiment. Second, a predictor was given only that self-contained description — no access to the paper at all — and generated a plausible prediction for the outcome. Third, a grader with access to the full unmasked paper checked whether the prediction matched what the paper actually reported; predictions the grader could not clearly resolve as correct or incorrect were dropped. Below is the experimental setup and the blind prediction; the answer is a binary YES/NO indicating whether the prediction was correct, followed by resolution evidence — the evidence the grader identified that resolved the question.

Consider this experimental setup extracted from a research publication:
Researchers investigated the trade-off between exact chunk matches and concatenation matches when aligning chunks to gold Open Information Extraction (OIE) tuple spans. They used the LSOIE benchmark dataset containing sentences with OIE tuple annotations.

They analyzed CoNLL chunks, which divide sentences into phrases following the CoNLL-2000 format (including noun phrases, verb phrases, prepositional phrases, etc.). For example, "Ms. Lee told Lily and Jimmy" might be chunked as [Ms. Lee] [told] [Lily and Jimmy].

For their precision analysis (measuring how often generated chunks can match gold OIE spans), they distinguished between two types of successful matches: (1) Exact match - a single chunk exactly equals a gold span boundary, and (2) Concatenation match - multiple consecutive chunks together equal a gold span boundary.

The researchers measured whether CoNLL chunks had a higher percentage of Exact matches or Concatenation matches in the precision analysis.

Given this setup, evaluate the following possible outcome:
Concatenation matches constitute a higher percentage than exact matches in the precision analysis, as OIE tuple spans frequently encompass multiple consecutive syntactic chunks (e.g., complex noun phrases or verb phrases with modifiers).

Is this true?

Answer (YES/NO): YES